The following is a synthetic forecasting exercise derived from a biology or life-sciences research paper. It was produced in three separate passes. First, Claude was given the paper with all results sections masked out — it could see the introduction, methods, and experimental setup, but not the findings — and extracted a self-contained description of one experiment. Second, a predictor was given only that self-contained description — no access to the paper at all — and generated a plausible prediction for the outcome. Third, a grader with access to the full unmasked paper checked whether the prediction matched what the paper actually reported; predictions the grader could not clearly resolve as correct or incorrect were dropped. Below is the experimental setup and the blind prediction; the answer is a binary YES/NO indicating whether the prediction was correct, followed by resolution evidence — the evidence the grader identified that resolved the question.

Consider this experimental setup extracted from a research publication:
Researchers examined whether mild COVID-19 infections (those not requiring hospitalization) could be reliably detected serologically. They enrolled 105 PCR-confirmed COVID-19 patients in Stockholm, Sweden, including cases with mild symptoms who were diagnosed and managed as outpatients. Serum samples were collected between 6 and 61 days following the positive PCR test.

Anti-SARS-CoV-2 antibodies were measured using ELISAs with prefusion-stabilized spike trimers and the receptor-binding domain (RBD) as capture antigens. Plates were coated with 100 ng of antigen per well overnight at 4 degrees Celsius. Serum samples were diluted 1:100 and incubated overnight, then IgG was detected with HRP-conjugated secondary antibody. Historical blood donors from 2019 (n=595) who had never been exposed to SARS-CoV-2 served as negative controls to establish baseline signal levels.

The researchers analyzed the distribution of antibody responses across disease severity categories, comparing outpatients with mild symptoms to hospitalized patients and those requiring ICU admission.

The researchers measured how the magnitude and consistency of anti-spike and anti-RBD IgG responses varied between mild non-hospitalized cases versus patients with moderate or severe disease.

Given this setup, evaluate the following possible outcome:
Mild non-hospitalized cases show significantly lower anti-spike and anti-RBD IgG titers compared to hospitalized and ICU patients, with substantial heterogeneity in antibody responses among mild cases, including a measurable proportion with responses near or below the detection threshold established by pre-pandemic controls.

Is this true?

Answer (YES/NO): NO